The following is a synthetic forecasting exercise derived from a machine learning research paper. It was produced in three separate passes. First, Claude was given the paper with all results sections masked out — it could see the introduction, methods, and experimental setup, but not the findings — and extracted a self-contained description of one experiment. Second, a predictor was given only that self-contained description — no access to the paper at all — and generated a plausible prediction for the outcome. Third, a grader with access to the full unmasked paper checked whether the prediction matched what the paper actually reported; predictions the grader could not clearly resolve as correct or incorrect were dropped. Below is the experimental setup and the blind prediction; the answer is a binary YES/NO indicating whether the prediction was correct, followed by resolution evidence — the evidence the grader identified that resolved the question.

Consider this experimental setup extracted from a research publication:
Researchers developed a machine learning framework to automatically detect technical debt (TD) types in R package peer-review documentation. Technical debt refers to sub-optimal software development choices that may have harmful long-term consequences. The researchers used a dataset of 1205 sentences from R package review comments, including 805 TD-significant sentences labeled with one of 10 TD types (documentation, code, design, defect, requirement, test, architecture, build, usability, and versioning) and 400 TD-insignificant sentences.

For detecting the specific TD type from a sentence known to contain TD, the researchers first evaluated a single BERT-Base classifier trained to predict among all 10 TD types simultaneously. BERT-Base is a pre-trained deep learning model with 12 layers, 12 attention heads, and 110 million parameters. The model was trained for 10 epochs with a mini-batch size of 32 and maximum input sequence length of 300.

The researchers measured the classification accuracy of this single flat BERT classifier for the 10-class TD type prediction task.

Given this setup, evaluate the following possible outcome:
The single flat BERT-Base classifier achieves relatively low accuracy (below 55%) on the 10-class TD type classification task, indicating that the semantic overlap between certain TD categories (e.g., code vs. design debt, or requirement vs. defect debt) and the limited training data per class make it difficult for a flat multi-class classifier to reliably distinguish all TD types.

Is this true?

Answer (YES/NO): YES